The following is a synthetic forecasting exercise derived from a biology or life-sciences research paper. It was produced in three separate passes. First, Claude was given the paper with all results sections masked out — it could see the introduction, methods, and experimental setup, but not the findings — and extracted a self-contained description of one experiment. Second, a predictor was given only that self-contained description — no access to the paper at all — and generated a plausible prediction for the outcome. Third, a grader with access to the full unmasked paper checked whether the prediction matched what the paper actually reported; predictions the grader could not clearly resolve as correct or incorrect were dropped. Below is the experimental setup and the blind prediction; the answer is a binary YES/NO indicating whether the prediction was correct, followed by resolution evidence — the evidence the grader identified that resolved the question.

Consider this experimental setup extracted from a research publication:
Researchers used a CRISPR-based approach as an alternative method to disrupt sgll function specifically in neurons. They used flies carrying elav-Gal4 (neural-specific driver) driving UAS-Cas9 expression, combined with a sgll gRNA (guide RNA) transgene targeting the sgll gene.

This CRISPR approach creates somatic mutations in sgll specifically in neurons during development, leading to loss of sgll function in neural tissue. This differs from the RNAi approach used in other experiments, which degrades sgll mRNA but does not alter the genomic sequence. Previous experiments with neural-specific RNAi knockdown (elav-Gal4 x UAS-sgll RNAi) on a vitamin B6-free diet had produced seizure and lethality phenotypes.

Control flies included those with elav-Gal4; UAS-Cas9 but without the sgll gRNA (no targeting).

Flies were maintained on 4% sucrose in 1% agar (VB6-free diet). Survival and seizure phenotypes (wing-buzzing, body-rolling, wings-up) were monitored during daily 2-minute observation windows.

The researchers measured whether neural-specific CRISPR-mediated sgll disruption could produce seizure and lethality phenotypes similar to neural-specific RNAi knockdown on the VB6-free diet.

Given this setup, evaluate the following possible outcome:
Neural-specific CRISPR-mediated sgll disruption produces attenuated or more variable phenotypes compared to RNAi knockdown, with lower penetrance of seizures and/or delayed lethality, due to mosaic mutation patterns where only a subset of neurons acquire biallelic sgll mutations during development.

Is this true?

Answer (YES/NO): NO